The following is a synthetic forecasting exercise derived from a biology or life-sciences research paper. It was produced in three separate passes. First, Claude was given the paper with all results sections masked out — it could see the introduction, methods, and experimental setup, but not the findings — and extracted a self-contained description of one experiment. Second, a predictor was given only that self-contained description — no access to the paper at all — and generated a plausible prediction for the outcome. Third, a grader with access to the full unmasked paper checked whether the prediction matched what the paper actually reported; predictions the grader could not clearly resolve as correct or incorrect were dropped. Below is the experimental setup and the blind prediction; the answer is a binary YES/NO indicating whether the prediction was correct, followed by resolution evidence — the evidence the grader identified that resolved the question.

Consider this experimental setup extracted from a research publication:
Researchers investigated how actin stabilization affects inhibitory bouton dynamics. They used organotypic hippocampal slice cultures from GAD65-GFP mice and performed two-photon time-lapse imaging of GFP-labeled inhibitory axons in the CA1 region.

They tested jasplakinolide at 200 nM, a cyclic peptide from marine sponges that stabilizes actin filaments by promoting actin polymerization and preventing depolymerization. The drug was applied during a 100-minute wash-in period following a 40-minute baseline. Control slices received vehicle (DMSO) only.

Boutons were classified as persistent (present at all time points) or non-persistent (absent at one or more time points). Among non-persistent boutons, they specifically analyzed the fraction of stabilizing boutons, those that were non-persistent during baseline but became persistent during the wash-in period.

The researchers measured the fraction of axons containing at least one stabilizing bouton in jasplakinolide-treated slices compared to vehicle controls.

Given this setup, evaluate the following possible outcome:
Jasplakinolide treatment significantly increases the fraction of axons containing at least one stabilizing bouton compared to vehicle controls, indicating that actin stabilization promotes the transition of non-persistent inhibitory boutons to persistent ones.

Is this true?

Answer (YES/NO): NO